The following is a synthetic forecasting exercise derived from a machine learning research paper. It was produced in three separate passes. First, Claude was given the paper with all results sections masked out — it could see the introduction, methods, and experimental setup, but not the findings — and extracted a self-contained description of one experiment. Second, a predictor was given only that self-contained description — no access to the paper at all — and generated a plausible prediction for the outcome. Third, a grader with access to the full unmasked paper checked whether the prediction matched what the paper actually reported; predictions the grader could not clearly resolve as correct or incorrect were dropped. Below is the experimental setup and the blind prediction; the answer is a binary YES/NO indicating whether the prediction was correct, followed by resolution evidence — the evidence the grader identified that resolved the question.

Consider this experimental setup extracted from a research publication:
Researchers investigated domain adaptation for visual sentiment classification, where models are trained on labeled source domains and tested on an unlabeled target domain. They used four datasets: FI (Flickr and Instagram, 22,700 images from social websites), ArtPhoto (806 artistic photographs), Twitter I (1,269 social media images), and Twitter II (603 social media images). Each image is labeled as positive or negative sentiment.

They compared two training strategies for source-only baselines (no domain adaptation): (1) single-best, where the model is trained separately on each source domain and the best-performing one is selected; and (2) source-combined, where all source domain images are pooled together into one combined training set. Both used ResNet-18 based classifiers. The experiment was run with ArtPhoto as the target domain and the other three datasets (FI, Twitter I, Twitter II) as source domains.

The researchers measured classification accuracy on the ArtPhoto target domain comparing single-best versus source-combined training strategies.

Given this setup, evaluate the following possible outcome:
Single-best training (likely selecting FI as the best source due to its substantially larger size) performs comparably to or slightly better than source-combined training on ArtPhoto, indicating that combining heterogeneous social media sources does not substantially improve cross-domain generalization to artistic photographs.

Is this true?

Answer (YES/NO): YES